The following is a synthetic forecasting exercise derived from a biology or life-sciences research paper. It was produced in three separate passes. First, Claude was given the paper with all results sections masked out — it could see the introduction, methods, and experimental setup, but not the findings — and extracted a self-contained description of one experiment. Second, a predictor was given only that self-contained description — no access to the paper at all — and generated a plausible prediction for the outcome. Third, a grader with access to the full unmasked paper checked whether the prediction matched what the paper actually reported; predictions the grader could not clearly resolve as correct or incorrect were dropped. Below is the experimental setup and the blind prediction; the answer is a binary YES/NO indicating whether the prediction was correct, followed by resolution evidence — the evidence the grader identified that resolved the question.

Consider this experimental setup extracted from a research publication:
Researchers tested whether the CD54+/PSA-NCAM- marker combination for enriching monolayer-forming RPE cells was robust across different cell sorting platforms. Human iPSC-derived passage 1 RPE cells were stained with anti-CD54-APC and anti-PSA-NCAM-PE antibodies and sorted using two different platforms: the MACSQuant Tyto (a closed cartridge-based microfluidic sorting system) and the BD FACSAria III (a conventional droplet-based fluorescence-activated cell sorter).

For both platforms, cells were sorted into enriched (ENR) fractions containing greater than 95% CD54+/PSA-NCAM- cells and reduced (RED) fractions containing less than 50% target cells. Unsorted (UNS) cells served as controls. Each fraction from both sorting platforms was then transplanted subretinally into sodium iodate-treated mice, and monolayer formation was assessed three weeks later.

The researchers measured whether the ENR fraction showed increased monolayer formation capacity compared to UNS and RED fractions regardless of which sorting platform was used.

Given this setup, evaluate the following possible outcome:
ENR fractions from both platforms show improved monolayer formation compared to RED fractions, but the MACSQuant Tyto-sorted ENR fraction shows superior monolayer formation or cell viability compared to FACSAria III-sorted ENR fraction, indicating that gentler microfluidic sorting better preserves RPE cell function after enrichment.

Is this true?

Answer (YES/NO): NO